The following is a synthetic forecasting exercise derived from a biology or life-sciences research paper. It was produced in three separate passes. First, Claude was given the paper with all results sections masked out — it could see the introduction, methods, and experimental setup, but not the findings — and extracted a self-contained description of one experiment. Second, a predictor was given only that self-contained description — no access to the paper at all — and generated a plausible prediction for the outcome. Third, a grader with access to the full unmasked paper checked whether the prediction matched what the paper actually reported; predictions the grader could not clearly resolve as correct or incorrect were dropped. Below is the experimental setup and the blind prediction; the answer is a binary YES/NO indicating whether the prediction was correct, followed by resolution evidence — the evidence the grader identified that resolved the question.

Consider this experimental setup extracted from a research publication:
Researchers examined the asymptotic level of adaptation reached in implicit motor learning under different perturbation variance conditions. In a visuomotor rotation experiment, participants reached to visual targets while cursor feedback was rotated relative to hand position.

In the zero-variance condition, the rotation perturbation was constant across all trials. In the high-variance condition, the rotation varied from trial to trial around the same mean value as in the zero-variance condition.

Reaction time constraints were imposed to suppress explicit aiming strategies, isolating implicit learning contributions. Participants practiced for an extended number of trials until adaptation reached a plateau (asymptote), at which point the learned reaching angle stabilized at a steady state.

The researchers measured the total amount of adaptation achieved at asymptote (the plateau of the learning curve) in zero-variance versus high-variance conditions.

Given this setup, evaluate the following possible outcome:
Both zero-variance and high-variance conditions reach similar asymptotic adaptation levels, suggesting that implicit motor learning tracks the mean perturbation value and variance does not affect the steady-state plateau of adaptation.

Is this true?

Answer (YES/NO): NO